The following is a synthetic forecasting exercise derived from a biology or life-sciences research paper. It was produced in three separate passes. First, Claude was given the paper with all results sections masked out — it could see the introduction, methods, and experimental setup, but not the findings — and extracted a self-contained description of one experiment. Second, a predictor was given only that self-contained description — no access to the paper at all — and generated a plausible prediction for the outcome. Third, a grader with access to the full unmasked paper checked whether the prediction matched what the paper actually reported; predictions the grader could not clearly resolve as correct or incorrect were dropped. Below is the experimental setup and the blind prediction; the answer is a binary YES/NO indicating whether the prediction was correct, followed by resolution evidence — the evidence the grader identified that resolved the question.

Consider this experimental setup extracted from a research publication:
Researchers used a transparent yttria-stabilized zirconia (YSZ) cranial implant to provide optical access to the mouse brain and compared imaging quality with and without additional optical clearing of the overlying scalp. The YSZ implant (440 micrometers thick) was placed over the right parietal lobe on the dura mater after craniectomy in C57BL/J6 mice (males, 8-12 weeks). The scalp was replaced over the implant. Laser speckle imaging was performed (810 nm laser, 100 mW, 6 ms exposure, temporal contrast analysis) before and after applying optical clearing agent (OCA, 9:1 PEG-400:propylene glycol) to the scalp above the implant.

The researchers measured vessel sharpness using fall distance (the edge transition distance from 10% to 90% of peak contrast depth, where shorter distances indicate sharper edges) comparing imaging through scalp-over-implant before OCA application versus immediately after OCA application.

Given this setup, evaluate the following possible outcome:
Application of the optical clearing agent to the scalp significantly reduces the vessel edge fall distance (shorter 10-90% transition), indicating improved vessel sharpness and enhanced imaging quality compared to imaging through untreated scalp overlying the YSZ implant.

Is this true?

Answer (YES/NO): YES